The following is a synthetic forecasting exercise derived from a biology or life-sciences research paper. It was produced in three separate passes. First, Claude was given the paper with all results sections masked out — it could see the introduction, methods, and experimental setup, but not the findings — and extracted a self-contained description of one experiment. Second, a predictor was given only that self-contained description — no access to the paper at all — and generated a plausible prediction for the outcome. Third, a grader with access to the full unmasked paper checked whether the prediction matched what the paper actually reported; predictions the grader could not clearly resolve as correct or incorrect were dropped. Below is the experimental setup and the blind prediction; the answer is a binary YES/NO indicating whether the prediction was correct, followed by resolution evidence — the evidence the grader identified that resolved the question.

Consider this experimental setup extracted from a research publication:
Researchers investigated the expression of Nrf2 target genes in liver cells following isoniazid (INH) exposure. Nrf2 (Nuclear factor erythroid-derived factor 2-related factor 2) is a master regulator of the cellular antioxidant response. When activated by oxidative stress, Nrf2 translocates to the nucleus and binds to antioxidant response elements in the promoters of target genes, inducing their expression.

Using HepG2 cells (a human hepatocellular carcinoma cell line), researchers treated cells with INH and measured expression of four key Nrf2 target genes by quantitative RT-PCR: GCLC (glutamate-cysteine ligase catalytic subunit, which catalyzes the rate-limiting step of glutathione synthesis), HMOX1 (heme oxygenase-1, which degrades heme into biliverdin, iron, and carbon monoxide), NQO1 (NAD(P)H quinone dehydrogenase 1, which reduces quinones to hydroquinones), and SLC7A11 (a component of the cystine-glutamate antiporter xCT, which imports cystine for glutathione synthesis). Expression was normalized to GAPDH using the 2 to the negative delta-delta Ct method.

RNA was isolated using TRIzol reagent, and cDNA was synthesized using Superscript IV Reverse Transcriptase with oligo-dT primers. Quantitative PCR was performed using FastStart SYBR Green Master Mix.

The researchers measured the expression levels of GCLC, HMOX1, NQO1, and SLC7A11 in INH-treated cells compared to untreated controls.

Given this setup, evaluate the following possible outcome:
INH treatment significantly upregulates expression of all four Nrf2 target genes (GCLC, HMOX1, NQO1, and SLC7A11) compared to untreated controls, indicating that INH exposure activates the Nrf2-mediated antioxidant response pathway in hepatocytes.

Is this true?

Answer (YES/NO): YES